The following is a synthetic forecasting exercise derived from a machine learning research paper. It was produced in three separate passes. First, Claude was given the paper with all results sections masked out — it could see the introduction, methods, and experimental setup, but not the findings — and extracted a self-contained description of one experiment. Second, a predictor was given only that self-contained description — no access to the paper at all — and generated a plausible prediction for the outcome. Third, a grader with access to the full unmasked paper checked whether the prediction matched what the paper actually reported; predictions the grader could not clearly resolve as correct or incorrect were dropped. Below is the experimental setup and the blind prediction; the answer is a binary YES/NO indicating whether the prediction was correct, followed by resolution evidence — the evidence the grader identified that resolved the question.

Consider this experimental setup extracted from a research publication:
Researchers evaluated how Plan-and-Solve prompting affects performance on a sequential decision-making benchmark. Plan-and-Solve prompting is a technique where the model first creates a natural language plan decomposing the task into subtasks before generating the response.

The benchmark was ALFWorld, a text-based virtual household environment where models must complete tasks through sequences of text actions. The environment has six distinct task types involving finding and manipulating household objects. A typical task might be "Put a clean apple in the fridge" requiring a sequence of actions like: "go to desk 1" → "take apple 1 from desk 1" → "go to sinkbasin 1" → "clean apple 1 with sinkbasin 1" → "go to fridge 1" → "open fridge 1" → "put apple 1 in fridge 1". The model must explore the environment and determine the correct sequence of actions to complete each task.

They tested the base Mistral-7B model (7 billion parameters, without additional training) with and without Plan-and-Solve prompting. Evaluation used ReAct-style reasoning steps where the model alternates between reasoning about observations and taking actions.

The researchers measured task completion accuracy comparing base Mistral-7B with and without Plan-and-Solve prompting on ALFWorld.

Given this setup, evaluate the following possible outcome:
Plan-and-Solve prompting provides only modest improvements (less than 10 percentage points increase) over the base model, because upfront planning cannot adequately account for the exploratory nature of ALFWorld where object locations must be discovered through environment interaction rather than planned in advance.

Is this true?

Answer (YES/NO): YES